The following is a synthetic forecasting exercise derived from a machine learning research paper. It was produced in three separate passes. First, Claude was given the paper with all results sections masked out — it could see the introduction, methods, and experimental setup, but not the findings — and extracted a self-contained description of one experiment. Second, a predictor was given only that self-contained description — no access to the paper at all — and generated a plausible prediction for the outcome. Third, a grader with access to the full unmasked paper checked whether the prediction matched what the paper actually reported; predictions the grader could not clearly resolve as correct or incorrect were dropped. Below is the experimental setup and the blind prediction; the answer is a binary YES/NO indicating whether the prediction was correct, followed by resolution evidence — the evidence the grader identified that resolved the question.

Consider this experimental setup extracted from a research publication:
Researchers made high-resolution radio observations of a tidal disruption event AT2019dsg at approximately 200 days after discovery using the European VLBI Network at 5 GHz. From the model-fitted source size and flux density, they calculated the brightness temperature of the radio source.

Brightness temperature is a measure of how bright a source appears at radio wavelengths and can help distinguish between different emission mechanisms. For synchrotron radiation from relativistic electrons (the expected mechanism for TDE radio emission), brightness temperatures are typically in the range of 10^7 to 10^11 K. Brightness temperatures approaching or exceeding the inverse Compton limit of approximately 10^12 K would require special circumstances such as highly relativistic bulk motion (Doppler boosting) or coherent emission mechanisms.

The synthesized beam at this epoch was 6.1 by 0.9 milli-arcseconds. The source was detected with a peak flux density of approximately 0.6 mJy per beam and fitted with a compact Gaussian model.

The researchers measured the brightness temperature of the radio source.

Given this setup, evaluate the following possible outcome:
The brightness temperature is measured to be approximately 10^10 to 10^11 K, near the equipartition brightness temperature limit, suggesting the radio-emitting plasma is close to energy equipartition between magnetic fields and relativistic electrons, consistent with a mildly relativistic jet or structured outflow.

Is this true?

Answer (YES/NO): NO